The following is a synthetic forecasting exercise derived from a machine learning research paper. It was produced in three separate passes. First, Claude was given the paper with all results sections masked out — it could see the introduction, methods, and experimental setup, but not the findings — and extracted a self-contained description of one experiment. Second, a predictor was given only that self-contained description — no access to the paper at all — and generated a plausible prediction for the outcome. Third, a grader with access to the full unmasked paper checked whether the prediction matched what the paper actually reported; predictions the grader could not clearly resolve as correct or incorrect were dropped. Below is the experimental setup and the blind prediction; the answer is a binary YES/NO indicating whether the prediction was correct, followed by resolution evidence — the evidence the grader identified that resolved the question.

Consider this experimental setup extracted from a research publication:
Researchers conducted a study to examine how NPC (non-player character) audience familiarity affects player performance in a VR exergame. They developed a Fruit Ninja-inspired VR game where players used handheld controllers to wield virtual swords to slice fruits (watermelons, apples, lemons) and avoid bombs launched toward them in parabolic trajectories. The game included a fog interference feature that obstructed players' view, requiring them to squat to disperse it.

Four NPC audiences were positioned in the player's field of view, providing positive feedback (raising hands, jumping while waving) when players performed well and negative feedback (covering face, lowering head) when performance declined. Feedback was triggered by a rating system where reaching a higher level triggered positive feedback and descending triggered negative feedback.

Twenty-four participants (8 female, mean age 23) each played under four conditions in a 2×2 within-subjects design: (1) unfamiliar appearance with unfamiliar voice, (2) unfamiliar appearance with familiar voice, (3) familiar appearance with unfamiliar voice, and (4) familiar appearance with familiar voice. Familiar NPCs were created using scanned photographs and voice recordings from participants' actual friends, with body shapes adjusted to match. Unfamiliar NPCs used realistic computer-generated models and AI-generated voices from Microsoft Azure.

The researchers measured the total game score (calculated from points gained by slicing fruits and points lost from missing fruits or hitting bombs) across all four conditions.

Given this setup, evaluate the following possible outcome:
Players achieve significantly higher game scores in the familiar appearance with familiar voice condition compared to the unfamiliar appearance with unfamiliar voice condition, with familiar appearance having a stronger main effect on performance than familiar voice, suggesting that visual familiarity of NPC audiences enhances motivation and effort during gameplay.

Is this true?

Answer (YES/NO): NO